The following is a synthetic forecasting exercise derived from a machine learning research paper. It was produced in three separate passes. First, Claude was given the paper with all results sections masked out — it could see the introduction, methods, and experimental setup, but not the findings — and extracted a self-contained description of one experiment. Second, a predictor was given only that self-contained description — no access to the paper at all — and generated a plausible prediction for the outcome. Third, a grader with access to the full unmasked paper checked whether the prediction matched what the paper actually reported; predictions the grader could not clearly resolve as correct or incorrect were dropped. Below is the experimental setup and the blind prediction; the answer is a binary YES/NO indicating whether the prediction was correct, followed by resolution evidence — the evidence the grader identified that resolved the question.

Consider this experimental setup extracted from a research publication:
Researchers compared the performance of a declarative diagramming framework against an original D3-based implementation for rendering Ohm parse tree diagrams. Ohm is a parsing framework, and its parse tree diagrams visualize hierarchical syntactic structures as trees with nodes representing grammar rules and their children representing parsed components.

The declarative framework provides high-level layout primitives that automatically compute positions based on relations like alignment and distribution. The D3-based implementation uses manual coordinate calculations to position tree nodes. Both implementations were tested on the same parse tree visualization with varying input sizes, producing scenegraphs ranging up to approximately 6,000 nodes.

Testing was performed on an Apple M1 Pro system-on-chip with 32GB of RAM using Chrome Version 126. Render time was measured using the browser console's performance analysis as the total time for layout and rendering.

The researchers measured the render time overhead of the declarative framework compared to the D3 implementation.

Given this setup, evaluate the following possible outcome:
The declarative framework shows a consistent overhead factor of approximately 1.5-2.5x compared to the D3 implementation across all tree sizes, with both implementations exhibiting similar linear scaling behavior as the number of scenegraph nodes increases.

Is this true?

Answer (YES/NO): NO